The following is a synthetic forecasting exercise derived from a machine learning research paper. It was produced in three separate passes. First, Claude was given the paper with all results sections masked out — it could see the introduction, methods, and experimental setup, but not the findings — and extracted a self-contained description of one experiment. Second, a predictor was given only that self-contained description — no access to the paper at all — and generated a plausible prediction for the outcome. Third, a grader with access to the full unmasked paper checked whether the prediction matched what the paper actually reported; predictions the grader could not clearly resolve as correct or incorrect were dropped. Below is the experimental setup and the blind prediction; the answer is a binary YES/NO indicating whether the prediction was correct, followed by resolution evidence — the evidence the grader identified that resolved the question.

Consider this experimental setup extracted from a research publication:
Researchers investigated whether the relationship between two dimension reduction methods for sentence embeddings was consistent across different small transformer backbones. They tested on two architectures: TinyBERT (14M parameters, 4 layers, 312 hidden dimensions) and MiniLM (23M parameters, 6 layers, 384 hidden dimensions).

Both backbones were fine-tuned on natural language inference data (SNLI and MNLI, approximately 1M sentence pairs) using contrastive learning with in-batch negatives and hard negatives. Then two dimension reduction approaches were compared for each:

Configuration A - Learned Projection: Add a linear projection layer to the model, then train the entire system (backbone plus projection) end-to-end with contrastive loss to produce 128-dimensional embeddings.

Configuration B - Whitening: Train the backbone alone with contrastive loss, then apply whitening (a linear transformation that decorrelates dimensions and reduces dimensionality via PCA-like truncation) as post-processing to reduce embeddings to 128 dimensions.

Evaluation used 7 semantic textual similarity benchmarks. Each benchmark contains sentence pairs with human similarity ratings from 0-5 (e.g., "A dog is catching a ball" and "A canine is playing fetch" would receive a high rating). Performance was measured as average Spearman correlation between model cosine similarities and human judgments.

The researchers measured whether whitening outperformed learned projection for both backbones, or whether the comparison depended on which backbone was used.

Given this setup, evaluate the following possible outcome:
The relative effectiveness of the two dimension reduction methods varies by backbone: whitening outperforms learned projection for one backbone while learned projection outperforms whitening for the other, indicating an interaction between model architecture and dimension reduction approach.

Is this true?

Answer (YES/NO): NO